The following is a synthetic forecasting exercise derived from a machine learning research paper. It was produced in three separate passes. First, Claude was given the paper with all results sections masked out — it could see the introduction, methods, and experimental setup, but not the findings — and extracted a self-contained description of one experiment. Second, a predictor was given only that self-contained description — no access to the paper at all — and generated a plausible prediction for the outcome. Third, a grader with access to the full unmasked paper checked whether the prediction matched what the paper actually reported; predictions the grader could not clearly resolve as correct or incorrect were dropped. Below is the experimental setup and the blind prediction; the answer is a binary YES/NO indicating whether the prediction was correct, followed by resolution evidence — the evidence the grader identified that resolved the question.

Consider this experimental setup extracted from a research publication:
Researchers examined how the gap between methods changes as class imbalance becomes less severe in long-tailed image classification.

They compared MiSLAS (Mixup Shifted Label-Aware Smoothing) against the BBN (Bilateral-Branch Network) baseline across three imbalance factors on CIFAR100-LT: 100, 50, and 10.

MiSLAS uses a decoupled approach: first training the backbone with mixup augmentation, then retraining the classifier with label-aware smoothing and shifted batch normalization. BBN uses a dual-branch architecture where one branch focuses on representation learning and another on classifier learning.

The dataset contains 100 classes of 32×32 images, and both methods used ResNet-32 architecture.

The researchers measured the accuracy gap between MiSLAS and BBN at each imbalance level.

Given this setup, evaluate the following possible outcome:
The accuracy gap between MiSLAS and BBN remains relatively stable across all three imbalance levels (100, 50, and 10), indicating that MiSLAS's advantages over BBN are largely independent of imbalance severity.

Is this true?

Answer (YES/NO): YES